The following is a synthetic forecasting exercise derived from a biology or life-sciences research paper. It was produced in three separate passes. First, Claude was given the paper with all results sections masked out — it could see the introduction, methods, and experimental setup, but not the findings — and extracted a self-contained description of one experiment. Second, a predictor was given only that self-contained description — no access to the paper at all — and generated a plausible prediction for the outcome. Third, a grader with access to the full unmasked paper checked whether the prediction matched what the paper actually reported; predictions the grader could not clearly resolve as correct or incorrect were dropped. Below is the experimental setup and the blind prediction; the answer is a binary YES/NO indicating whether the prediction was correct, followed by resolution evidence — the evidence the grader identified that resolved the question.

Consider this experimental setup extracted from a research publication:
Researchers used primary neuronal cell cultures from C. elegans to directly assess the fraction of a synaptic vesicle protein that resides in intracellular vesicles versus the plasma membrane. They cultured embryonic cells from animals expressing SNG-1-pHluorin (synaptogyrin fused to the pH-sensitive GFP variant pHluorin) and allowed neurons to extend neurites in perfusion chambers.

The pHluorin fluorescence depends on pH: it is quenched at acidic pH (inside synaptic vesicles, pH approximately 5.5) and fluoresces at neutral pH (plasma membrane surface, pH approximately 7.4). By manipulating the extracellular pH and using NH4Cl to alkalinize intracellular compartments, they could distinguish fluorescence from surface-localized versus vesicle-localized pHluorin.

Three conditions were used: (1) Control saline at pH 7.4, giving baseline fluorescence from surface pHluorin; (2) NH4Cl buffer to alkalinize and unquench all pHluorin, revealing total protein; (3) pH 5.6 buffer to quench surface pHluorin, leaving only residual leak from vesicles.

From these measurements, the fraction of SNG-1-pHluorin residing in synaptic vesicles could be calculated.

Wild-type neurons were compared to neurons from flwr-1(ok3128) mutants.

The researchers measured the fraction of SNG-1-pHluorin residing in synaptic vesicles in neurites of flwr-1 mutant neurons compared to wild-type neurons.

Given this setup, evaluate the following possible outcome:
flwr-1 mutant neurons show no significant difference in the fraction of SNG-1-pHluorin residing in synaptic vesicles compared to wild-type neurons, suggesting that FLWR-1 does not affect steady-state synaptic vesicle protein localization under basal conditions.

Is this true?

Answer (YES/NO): YES